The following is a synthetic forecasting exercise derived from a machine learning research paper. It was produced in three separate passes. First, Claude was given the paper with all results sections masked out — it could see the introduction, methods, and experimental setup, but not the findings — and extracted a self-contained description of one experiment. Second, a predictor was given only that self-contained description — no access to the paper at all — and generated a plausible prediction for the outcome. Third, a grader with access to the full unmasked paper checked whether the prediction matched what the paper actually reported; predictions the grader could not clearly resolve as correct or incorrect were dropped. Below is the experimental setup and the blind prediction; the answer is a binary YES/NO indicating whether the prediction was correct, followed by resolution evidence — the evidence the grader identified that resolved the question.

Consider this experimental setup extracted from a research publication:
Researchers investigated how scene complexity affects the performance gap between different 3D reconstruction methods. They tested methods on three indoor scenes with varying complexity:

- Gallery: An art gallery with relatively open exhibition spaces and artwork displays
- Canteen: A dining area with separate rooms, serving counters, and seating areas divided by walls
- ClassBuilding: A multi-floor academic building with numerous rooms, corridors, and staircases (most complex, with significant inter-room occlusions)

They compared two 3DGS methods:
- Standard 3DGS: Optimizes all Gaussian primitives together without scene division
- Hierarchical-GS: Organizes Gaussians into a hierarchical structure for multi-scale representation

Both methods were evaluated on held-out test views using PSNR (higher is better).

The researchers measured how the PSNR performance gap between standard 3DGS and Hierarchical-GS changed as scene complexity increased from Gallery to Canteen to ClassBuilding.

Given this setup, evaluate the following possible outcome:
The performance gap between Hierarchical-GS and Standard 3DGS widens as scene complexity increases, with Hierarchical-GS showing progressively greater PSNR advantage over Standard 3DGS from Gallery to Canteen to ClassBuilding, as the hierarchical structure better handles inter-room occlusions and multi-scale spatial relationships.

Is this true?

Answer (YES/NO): NO